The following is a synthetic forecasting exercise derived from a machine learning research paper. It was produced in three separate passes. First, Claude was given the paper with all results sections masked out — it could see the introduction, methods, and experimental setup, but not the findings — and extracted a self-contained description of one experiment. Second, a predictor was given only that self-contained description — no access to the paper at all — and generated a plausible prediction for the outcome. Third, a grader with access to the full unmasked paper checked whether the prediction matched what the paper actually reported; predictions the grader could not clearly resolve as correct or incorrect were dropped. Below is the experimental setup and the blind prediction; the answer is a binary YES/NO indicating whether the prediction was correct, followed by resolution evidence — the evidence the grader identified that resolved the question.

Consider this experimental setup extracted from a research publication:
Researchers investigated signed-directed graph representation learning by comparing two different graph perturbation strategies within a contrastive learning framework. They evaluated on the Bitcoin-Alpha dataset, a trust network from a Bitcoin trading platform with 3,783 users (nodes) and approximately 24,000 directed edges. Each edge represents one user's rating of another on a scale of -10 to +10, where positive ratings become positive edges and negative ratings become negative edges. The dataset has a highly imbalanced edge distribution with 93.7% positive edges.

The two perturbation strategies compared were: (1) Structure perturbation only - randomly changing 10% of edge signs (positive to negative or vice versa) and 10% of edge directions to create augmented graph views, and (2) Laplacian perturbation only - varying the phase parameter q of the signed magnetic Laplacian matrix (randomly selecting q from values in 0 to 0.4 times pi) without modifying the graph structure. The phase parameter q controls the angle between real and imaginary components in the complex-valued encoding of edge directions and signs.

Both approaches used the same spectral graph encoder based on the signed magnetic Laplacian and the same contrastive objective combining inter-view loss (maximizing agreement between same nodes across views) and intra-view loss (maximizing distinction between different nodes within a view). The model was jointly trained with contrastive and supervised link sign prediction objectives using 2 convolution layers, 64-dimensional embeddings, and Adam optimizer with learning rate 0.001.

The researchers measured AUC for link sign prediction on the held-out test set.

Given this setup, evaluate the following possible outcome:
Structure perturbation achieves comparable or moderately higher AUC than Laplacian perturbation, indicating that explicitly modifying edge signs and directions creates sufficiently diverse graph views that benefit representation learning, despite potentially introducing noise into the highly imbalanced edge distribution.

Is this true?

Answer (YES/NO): YES